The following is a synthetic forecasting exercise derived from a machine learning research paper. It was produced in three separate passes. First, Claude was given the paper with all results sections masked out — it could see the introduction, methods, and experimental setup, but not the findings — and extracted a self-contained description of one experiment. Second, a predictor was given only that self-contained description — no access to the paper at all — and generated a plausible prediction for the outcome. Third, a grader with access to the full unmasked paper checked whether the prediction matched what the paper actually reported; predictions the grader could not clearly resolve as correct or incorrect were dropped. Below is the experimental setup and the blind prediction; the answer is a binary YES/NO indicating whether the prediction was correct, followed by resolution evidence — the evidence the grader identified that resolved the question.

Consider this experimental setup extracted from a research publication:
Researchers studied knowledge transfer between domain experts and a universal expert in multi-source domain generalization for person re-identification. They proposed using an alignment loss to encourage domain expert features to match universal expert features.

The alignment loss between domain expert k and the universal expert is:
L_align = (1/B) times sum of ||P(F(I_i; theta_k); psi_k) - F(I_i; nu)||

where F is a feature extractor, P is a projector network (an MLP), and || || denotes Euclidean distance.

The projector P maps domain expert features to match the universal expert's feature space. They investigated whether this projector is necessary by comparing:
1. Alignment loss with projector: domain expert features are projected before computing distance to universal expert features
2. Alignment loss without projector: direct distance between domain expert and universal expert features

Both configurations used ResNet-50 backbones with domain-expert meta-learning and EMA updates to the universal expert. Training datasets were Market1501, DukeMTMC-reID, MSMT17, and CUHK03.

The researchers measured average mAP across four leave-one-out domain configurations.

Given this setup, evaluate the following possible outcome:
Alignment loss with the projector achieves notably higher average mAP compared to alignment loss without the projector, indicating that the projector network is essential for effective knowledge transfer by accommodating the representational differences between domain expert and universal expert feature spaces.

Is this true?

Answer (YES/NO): NO